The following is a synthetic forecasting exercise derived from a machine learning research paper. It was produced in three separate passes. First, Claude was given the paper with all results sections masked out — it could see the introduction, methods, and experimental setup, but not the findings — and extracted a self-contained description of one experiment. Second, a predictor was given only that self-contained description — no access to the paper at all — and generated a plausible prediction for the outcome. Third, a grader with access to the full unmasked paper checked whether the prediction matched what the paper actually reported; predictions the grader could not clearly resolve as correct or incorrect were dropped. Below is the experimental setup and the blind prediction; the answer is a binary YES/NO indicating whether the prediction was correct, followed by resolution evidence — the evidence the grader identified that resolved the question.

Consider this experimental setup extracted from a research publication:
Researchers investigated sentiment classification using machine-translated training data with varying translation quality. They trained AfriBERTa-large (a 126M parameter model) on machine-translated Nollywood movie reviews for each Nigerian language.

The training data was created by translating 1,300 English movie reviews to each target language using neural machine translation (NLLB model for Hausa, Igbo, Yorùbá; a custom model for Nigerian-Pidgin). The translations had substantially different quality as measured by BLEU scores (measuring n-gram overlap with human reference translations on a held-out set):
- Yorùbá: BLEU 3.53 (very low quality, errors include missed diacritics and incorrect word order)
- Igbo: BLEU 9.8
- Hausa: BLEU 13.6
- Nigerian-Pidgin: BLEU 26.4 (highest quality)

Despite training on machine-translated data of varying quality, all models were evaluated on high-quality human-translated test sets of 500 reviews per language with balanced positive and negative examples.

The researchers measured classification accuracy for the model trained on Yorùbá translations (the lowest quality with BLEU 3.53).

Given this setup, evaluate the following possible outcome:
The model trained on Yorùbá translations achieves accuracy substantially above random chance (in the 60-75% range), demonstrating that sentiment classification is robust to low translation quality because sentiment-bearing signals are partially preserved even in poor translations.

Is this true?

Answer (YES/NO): NO